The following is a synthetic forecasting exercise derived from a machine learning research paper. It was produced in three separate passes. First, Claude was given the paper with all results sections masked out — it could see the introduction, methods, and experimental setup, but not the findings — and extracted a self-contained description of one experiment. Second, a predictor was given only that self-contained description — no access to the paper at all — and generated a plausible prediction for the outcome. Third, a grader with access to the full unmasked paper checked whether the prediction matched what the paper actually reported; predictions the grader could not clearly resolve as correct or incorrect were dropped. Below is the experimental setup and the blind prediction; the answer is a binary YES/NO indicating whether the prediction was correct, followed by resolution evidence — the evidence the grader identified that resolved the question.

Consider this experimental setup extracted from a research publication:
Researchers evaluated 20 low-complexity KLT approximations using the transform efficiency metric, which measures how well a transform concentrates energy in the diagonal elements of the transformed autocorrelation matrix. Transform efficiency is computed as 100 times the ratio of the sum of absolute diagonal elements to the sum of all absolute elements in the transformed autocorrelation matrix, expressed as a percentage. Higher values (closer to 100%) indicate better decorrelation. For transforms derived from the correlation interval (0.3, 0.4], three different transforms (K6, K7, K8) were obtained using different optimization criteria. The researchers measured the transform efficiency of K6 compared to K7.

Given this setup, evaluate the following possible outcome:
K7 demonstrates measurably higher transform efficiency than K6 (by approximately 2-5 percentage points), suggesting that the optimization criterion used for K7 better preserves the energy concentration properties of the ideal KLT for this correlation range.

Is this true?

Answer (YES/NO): NO